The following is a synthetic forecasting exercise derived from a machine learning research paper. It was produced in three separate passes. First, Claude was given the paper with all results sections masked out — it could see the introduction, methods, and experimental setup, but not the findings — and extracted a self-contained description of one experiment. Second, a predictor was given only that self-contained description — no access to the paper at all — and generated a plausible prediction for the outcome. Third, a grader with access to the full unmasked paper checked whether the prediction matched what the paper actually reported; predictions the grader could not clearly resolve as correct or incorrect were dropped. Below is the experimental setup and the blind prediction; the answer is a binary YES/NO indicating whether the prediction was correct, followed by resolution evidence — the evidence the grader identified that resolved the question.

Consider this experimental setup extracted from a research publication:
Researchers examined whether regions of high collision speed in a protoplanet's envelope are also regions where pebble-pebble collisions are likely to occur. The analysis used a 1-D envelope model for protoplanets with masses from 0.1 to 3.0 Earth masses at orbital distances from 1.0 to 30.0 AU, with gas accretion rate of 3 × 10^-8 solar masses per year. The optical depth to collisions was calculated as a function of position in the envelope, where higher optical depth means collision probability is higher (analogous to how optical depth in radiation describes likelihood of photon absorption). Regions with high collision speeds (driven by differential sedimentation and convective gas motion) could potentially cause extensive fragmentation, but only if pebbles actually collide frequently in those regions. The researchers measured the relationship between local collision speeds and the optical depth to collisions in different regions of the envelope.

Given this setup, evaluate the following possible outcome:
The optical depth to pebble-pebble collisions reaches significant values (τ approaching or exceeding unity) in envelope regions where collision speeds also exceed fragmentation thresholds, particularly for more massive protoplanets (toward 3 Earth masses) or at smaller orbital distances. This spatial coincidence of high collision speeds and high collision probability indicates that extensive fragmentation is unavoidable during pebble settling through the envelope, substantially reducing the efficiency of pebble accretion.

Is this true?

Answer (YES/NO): NO